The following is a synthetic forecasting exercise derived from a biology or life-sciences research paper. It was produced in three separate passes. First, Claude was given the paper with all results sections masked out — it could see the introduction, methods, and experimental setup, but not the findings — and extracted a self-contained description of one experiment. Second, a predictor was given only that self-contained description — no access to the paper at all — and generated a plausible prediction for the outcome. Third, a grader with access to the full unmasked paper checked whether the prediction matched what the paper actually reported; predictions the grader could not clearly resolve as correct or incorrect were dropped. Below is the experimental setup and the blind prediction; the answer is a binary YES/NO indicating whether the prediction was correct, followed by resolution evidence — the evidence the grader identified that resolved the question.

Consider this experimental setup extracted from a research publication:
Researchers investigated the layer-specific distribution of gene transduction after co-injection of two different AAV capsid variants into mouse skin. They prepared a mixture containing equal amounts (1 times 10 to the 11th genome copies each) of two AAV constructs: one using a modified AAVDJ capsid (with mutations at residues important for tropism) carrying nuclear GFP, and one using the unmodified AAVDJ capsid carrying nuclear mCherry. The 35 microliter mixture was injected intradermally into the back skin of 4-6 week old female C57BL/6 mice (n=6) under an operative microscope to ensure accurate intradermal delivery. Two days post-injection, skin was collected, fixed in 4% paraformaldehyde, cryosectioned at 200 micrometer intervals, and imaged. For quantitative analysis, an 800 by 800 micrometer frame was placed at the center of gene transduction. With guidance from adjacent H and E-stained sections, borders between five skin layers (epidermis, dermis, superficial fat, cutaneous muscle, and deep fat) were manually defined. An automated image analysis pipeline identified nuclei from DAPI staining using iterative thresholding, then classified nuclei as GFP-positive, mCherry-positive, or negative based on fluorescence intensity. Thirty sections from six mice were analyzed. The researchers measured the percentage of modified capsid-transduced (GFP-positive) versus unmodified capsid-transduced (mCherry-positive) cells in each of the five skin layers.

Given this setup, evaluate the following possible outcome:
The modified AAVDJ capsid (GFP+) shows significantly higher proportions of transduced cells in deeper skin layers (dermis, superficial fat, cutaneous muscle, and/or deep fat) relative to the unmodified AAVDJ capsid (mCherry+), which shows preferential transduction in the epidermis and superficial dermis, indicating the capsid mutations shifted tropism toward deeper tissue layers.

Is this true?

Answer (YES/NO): NO